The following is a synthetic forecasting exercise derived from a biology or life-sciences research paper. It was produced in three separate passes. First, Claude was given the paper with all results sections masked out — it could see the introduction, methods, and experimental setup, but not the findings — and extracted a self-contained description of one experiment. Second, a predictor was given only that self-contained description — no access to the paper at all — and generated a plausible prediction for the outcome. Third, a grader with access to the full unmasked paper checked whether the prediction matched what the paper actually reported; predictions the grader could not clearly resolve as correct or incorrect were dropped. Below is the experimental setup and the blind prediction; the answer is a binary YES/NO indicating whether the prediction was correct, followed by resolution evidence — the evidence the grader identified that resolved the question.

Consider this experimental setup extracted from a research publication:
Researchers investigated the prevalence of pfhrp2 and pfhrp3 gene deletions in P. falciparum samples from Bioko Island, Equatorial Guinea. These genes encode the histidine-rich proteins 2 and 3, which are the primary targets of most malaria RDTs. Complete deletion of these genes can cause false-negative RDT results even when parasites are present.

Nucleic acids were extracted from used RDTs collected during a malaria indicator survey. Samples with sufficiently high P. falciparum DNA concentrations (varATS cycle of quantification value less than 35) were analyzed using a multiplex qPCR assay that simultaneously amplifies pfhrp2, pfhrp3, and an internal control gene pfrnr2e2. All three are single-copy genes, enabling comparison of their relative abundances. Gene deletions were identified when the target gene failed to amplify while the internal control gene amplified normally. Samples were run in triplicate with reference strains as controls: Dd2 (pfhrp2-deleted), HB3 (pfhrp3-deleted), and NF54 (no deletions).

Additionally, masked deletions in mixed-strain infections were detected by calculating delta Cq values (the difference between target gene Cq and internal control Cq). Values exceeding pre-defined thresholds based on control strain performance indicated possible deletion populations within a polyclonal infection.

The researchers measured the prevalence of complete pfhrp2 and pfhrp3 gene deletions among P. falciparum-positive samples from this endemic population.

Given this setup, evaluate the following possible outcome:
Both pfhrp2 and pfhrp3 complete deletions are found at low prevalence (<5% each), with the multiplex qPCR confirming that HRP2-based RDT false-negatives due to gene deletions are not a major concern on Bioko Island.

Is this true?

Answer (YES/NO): NO